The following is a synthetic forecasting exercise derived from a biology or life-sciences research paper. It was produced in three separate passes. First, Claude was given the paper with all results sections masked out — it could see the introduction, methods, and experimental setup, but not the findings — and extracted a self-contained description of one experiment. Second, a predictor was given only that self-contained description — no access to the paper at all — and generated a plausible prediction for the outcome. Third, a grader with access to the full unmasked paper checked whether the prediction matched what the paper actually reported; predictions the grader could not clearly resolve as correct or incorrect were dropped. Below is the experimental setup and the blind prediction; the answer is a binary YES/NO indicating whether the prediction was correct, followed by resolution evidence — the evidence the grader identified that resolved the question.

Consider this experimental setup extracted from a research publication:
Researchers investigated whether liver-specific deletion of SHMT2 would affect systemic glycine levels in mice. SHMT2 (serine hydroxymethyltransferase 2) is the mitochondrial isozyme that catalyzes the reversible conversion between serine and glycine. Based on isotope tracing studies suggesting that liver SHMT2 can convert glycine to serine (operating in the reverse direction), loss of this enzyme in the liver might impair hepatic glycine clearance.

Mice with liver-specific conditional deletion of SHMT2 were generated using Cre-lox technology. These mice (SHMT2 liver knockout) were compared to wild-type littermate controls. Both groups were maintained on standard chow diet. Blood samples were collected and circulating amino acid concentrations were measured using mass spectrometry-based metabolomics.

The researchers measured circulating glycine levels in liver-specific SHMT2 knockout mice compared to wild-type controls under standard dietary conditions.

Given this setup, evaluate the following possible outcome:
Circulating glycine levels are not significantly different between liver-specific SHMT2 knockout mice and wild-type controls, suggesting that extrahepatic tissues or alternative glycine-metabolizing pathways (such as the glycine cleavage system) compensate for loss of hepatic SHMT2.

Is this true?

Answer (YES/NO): NO